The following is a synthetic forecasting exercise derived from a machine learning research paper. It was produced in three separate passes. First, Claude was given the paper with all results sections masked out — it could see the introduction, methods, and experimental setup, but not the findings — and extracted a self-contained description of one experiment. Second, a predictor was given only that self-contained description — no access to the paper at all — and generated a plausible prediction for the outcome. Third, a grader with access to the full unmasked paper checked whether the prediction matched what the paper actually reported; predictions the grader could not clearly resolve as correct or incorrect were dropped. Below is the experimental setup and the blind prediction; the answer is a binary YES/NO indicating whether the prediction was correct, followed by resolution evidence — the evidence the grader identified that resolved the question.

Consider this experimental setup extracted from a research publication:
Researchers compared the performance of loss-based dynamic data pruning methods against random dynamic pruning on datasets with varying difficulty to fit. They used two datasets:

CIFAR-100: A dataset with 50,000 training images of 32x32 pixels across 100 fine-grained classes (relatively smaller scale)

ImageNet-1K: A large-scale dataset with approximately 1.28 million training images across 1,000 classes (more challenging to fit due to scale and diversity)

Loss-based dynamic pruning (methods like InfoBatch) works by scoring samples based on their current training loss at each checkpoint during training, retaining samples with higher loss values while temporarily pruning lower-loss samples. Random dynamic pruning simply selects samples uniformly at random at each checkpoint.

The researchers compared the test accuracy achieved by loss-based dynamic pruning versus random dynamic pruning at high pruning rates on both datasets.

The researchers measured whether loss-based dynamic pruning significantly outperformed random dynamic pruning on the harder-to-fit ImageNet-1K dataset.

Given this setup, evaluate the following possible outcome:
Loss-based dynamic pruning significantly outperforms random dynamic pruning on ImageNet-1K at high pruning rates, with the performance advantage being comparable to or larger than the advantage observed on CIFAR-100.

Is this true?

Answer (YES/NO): NO